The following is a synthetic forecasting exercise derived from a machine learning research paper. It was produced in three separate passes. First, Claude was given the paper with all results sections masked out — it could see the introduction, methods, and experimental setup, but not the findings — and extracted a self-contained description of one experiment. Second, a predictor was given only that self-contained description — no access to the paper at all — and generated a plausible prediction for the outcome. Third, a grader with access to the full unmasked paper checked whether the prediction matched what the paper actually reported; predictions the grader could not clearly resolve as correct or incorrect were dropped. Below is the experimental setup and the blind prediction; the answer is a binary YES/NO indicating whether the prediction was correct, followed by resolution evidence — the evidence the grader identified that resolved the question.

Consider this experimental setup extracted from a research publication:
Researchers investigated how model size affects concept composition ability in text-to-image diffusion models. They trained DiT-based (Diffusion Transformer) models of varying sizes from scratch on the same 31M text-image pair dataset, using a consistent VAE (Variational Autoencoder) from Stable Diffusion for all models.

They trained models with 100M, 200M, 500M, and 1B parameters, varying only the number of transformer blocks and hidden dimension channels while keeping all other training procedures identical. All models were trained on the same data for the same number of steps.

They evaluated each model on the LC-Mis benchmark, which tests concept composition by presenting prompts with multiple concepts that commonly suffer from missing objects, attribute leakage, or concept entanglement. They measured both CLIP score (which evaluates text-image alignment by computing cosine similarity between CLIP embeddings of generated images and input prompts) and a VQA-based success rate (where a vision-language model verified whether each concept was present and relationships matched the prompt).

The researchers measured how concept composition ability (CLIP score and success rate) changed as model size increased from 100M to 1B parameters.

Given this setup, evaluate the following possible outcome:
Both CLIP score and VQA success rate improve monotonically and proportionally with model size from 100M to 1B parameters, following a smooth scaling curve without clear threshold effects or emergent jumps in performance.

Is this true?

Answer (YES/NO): NO